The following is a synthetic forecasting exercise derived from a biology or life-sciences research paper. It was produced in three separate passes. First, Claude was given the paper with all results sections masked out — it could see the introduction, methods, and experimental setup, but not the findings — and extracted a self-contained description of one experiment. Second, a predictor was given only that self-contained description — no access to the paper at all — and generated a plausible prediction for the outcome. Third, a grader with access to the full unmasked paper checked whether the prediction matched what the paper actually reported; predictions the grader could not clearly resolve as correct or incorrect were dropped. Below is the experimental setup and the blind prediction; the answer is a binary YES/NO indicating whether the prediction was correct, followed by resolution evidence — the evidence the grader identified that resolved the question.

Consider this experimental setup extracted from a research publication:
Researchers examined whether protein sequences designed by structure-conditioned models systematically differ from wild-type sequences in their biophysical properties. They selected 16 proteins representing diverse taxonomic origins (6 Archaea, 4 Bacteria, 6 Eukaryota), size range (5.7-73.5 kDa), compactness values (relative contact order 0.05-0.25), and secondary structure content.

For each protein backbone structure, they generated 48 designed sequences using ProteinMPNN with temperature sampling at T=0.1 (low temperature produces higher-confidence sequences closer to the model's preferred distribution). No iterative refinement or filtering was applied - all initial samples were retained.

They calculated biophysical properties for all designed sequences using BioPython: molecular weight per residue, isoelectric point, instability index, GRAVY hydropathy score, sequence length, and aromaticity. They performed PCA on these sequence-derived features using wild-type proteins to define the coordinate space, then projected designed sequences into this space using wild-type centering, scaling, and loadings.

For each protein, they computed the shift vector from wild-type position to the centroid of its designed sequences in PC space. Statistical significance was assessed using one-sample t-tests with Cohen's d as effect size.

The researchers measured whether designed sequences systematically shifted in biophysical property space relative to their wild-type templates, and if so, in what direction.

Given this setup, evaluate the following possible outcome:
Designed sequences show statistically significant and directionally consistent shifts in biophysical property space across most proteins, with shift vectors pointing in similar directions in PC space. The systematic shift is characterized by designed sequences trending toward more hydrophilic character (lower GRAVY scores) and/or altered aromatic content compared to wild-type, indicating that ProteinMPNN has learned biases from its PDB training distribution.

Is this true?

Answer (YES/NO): NO